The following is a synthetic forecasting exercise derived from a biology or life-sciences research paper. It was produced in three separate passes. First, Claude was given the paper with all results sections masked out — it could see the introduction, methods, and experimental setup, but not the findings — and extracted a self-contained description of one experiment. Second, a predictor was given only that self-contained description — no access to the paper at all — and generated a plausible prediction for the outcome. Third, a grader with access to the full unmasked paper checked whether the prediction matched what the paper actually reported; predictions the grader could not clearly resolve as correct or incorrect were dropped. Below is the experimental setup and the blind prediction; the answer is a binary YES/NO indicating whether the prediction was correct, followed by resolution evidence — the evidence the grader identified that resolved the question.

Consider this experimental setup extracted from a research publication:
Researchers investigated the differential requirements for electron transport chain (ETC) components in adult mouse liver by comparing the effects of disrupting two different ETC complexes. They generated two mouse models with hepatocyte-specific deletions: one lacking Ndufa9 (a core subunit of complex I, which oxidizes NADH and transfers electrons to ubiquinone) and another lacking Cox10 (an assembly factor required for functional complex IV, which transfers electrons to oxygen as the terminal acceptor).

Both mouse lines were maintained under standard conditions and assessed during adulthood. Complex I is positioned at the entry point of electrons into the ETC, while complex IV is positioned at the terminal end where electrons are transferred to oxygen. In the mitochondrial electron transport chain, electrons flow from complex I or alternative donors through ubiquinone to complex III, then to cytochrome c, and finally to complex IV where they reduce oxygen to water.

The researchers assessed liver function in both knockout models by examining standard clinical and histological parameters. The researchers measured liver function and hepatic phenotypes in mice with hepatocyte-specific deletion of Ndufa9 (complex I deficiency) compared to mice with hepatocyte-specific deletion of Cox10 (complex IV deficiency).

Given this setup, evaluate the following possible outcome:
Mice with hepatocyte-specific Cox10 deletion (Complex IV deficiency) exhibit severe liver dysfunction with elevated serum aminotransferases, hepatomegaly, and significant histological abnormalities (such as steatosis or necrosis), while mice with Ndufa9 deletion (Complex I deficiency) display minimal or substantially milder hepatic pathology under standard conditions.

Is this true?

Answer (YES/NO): YES